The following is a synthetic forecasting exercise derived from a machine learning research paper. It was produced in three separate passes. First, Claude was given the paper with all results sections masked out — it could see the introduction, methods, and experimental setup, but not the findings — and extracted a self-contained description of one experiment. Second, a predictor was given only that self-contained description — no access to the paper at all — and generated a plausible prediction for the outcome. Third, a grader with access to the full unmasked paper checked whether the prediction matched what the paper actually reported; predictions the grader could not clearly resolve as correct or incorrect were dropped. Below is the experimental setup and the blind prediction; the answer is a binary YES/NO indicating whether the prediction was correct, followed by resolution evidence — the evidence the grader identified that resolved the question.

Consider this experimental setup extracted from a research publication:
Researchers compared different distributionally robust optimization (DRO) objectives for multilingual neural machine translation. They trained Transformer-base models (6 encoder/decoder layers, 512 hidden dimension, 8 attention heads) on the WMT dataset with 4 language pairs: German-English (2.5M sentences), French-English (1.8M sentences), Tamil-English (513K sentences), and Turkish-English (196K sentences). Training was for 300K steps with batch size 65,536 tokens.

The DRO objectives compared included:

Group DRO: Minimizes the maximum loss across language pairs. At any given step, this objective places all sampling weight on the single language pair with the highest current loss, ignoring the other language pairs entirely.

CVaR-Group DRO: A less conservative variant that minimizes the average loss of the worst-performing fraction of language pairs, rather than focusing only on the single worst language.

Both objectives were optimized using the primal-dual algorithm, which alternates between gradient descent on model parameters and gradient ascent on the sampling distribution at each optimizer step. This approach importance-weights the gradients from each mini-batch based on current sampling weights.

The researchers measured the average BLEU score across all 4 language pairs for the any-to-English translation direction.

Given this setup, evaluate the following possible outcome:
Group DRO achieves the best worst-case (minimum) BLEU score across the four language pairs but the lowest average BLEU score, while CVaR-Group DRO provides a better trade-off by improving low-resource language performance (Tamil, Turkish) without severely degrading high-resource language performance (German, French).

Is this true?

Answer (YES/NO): NO